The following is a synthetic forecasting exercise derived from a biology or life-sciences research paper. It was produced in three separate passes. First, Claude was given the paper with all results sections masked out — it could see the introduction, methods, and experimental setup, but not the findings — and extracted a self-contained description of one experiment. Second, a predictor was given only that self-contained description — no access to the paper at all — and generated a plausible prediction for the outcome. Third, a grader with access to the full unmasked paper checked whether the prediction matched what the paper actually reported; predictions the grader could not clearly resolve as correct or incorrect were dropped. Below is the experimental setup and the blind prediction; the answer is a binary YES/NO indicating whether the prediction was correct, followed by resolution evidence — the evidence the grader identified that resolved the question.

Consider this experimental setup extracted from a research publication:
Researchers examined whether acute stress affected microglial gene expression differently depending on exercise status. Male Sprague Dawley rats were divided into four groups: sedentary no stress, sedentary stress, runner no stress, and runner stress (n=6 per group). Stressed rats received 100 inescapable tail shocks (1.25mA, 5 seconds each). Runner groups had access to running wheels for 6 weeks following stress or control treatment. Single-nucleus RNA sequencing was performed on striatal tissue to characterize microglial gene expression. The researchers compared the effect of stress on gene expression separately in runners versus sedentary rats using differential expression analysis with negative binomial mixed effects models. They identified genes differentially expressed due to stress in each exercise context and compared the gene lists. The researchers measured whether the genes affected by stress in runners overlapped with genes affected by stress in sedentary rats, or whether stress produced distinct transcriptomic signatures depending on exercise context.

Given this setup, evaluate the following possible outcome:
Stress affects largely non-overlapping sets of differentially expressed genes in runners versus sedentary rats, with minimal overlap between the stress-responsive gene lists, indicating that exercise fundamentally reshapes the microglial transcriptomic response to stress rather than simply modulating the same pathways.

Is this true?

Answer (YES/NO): YES